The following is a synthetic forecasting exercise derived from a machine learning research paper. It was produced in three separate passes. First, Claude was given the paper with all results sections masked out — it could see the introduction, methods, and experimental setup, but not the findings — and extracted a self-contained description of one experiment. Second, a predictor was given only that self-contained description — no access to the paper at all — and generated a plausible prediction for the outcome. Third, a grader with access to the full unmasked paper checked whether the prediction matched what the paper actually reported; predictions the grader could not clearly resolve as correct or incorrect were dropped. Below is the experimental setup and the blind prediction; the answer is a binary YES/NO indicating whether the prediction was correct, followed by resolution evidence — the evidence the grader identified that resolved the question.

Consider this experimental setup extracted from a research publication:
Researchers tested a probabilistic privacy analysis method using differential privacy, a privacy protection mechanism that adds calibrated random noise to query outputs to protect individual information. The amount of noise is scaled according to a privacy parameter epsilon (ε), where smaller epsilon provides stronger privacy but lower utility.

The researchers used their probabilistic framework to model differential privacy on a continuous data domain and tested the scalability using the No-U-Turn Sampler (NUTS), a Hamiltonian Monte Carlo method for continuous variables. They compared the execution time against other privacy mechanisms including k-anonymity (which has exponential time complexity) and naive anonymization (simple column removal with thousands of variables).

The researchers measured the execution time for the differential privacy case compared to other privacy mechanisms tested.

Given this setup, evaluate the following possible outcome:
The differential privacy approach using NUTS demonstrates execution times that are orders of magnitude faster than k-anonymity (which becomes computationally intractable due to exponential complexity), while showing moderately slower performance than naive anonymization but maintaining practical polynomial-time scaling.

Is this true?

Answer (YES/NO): NO